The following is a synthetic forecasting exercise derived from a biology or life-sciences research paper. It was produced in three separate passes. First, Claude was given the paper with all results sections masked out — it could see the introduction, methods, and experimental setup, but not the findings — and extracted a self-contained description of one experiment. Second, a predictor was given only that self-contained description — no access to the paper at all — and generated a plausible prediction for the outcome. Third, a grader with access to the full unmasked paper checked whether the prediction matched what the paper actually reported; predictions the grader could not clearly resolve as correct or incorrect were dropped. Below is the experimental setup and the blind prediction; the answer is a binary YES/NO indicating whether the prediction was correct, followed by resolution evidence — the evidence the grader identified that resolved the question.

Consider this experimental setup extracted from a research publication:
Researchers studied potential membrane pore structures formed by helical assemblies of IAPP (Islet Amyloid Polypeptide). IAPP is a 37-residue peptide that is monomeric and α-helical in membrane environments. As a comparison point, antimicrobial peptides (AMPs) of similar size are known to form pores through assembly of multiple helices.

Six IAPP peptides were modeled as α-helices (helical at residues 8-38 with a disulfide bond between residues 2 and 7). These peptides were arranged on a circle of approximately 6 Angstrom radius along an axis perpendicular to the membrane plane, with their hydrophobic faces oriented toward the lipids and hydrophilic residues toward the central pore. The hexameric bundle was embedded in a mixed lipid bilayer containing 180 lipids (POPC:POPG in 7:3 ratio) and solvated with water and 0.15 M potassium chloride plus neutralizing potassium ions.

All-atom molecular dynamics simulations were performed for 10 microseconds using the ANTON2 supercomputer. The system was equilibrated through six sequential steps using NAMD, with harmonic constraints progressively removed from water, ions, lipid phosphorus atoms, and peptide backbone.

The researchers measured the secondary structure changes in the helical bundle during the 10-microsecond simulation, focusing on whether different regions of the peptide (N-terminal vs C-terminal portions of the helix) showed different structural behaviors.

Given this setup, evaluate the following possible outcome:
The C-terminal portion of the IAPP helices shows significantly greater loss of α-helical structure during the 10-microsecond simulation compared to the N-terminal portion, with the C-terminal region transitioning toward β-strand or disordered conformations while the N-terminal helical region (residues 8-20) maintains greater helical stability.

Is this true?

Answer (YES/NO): YES